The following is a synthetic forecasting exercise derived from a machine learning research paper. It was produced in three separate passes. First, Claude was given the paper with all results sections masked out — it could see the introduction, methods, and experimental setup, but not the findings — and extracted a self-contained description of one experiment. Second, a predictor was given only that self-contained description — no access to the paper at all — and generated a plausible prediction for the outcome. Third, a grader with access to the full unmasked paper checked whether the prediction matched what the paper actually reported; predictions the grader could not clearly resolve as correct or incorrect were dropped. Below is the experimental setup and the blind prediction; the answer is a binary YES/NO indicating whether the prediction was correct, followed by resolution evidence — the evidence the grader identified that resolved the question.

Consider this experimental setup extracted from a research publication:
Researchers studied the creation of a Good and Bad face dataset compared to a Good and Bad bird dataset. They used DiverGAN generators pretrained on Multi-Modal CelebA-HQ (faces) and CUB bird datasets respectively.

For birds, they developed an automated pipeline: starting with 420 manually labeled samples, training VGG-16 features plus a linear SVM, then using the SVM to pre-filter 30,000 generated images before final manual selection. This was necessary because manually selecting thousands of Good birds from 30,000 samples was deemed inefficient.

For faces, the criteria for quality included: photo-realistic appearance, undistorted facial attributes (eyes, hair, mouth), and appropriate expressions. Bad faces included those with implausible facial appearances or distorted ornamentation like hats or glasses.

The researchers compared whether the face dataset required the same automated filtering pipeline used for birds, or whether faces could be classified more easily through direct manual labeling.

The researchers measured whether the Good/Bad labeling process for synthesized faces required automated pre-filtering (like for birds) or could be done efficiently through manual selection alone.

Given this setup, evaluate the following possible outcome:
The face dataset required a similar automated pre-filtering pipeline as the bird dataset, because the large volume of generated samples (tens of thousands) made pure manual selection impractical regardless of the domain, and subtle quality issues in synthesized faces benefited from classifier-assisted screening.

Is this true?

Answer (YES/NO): NO